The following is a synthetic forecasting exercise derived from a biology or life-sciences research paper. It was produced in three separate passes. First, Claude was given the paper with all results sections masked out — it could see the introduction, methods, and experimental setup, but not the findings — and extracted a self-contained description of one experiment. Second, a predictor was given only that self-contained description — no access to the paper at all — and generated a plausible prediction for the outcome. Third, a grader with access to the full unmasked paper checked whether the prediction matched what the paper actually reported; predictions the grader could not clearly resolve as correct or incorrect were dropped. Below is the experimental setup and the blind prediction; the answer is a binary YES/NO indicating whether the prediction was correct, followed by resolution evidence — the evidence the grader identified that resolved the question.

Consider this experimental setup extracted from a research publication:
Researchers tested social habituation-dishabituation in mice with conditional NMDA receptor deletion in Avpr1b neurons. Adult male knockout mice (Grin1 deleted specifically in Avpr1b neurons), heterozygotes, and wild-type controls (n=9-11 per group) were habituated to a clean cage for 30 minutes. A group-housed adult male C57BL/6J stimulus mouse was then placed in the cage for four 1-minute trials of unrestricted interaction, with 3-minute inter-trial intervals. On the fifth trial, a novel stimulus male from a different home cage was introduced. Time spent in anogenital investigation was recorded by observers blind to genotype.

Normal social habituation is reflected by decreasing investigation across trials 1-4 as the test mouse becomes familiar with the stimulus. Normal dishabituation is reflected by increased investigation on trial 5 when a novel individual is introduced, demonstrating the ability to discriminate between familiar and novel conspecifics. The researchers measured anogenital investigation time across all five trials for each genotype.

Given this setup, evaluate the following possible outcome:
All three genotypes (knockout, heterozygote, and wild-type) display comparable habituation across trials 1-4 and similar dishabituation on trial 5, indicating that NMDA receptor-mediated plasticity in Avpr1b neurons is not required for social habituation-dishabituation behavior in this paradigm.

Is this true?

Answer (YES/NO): YES